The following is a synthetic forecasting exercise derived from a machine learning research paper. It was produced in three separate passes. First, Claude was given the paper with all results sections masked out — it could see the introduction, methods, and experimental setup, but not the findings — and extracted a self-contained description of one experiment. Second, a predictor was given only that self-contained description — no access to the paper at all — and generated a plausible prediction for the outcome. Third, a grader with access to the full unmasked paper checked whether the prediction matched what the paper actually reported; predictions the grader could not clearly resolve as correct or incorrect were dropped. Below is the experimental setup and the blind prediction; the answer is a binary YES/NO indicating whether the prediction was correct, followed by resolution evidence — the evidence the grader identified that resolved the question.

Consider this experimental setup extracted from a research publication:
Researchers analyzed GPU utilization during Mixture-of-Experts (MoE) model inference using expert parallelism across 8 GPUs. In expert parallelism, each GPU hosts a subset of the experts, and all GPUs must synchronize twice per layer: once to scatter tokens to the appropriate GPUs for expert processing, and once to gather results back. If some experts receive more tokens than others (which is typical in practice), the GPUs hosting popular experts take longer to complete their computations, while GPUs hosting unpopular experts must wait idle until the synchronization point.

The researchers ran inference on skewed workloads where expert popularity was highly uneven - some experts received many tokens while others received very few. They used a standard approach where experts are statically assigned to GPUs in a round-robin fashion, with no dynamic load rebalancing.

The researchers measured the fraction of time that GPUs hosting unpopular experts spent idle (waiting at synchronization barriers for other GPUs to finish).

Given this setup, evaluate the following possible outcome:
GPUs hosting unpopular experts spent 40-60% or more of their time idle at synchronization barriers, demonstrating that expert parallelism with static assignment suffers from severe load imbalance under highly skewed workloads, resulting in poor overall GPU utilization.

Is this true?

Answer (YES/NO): YES